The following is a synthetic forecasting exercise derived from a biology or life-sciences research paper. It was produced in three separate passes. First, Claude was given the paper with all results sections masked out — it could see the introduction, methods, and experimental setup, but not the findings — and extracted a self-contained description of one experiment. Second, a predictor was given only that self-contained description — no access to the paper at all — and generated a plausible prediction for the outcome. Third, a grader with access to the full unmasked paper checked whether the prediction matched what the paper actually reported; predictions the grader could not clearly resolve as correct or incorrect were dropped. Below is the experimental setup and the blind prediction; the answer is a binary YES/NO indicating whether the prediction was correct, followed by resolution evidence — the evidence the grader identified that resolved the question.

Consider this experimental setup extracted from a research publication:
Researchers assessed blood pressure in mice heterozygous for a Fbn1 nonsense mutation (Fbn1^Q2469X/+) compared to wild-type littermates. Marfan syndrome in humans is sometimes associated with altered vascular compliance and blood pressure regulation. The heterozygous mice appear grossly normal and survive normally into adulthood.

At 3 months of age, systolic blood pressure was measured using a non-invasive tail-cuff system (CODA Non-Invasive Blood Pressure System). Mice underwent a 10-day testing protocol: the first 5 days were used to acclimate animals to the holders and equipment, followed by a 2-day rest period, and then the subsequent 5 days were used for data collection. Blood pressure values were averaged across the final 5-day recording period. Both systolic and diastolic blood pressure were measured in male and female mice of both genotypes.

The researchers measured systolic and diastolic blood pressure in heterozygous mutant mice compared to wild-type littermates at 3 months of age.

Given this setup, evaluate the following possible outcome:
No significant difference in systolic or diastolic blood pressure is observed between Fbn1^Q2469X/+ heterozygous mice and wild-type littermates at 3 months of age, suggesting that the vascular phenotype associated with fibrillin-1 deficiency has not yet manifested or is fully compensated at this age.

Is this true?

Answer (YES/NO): YES